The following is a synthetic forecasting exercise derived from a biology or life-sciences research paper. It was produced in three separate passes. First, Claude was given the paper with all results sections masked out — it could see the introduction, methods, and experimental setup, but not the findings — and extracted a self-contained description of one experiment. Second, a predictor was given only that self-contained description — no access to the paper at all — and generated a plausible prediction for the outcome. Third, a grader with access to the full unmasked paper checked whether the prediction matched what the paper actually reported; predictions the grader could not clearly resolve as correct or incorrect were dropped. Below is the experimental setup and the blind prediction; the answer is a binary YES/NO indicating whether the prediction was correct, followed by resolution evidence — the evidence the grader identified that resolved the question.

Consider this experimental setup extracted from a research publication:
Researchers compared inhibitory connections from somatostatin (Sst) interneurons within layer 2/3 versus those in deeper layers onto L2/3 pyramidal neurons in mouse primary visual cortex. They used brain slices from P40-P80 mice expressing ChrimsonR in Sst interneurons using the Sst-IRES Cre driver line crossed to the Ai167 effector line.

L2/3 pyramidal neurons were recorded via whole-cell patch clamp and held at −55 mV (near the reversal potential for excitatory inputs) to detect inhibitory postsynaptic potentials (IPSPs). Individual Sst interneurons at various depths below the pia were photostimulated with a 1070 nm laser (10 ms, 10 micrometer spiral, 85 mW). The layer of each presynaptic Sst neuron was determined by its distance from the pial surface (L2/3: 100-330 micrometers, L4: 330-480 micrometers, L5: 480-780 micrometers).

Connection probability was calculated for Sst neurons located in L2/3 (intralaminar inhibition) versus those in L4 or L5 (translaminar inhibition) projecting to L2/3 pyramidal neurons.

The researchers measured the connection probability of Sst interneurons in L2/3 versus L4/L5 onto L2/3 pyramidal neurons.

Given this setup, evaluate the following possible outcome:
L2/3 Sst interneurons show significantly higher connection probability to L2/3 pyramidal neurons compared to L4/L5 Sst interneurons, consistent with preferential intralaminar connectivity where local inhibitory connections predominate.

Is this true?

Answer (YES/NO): YES